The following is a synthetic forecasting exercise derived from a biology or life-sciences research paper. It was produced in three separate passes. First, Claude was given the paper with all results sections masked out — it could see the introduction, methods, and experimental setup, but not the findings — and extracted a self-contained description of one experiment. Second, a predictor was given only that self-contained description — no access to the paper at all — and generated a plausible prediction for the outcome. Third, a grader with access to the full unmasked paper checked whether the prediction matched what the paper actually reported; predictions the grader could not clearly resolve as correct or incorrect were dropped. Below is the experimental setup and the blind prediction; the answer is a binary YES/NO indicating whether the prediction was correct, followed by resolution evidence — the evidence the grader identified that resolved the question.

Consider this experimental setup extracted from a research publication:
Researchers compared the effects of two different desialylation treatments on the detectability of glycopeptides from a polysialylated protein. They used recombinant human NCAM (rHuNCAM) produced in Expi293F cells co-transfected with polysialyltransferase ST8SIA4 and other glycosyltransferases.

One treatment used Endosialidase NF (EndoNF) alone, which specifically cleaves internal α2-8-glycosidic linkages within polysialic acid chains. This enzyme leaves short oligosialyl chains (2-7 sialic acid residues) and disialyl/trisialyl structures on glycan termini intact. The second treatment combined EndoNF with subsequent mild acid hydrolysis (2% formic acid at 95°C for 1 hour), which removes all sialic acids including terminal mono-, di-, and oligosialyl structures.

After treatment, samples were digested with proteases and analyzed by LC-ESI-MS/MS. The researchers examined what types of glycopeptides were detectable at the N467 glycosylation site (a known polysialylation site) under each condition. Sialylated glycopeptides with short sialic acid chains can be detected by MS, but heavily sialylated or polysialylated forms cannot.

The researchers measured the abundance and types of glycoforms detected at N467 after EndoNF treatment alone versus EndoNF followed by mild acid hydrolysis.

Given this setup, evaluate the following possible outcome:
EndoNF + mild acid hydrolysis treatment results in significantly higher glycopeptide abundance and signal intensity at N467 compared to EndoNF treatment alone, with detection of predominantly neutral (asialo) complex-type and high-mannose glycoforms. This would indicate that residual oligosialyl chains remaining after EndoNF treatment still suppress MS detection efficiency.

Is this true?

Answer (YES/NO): YES